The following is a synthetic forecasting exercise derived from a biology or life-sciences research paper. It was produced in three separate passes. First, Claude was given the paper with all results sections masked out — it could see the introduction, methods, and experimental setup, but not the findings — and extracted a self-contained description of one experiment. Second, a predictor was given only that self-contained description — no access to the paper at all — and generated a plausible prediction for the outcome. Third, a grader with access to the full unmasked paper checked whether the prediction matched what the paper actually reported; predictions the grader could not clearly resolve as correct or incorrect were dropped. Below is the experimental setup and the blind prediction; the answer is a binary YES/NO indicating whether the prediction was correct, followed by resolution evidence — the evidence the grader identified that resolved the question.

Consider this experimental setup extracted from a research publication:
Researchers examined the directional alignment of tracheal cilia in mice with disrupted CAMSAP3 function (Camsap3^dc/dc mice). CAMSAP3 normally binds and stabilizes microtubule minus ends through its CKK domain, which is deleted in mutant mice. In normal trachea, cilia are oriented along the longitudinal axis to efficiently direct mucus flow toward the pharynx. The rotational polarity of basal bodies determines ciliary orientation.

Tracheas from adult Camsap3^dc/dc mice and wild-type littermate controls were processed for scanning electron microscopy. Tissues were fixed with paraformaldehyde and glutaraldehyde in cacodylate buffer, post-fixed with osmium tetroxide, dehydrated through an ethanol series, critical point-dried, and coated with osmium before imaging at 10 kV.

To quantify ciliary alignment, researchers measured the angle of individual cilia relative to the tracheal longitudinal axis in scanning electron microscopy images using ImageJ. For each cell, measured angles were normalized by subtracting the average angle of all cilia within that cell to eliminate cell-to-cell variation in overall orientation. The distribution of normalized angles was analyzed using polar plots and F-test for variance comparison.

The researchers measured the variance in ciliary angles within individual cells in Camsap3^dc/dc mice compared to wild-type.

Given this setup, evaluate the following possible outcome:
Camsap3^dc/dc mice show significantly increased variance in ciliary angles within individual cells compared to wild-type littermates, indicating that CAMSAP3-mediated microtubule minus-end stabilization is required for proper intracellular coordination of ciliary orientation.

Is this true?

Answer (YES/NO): YES